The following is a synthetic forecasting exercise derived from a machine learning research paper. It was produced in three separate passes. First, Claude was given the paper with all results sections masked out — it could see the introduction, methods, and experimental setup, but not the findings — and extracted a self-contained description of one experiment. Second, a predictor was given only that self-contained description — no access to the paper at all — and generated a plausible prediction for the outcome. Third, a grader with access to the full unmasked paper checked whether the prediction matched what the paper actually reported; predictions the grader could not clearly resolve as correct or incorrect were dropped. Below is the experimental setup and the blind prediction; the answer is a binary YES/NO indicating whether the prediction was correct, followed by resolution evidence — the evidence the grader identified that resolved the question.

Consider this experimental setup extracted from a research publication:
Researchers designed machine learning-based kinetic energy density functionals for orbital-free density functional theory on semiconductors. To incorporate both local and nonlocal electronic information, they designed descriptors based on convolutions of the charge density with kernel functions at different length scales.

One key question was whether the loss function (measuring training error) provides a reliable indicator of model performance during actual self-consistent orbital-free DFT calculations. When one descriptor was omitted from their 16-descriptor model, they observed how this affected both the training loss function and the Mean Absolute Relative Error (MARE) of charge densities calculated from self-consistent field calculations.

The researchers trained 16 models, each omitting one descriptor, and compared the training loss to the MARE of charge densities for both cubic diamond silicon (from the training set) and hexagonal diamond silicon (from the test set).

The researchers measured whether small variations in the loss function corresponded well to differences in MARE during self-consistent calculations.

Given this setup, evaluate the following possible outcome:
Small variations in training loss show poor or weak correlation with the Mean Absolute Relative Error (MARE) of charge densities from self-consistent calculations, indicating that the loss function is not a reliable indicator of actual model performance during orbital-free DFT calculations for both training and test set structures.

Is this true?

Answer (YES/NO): YES